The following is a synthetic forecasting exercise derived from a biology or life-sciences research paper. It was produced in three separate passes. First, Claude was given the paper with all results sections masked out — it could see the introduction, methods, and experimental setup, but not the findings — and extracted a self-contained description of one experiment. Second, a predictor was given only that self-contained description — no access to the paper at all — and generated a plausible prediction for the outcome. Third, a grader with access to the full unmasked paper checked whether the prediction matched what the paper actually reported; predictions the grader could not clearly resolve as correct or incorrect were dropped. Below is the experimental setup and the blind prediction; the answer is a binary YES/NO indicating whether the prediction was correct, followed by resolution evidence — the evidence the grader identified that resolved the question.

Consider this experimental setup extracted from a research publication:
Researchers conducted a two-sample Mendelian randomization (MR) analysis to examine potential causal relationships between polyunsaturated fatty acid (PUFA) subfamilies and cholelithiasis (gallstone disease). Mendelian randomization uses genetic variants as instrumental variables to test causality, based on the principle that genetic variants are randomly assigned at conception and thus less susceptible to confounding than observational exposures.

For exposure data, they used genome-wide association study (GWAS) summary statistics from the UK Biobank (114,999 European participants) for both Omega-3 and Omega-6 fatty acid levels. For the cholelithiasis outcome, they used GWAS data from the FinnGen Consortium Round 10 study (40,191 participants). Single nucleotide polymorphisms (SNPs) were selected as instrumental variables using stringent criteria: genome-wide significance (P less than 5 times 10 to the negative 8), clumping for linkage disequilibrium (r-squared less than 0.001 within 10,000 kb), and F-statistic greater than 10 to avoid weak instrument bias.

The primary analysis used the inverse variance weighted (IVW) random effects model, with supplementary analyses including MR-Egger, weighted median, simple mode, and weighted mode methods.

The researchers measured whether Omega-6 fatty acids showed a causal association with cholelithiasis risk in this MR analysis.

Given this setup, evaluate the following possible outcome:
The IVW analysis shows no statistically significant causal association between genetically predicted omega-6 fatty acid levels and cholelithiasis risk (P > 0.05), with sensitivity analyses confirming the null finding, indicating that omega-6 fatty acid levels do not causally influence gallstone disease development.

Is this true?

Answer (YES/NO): YES